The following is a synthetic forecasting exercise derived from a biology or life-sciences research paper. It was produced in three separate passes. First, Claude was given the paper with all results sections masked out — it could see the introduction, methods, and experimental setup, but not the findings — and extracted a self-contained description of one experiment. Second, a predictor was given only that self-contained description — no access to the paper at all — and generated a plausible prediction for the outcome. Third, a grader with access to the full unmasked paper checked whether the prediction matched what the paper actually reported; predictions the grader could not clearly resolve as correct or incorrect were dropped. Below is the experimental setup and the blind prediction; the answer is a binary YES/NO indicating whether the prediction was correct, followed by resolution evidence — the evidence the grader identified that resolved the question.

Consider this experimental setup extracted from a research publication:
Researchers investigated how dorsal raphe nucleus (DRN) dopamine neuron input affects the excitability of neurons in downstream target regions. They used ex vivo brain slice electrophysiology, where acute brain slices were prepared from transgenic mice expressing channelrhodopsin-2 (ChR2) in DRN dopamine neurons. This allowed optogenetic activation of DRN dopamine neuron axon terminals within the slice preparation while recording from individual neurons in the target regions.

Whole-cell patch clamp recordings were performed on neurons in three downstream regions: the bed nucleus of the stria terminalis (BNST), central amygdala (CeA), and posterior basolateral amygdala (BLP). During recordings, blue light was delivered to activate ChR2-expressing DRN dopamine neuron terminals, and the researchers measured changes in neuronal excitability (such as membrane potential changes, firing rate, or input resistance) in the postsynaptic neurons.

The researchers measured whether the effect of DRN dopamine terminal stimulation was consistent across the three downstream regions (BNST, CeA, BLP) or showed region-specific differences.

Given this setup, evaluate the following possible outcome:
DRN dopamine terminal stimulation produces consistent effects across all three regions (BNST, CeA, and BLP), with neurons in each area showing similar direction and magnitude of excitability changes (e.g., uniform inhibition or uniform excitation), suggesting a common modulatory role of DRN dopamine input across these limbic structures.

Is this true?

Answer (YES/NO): NO